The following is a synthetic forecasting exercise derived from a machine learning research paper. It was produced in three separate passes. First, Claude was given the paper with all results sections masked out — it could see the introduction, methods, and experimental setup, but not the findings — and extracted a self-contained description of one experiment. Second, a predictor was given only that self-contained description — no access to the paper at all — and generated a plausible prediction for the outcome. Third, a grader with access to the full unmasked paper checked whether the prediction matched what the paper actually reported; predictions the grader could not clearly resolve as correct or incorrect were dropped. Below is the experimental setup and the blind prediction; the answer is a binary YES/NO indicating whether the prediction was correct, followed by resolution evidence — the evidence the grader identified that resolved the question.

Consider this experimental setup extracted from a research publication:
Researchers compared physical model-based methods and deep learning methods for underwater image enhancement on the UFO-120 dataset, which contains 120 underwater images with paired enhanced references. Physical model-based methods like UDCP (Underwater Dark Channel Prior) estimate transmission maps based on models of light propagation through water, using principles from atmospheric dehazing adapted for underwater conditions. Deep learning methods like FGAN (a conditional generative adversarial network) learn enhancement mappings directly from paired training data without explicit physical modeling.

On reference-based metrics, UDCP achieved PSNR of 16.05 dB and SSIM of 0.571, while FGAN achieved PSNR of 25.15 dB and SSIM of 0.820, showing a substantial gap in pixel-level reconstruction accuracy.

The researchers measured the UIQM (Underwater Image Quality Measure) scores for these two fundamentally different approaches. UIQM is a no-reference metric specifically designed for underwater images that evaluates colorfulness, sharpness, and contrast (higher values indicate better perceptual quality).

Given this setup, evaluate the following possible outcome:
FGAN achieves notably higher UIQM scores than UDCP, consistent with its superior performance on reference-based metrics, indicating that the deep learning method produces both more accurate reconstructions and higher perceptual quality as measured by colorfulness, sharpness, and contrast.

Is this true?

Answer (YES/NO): YES